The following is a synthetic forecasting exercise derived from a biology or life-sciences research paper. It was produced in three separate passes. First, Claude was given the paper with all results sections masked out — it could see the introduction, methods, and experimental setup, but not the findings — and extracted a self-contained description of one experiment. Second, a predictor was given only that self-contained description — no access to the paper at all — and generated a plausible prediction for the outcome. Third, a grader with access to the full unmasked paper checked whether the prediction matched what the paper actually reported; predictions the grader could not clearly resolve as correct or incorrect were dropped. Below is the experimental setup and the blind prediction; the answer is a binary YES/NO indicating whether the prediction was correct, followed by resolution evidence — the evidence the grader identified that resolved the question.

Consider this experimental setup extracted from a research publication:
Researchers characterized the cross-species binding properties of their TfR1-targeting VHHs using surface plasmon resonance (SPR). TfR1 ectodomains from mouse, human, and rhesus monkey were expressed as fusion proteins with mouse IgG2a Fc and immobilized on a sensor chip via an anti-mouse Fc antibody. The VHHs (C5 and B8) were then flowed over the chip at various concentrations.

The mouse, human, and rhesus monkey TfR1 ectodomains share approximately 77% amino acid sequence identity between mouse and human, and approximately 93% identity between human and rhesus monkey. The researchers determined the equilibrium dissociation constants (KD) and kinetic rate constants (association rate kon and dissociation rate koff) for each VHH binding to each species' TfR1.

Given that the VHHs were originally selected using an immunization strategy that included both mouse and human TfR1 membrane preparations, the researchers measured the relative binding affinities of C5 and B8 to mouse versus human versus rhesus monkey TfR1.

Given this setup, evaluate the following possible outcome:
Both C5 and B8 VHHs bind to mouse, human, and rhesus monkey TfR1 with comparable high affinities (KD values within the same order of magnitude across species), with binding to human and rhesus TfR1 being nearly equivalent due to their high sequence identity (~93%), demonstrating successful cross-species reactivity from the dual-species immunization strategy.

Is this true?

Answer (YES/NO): NO